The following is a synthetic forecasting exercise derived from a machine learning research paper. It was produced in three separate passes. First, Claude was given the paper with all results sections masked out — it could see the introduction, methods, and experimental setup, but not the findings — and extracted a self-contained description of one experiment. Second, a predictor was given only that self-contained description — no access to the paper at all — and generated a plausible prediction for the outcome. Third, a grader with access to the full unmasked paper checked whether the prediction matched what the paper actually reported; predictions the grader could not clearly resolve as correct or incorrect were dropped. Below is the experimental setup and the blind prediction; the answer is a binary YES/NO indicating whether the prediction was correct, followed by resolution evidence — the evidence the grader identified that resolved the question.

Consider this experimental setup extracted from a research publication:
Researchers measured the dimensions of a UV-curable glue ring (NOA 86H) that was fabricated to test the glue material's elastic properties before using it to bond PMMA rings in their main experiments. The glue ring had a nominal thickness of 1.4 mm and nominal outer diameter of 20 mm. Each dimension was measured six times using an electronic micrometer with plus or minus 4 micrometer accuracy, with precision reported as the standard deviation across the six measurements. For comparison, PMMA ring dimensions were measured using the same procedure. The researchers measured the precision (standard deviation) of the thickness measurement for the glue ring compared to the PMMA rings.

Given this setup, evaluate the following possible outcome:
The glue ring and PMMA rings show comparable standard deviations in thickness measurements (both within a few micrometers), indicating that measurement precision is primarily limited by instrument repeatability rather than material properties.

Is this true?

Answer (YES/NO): NO